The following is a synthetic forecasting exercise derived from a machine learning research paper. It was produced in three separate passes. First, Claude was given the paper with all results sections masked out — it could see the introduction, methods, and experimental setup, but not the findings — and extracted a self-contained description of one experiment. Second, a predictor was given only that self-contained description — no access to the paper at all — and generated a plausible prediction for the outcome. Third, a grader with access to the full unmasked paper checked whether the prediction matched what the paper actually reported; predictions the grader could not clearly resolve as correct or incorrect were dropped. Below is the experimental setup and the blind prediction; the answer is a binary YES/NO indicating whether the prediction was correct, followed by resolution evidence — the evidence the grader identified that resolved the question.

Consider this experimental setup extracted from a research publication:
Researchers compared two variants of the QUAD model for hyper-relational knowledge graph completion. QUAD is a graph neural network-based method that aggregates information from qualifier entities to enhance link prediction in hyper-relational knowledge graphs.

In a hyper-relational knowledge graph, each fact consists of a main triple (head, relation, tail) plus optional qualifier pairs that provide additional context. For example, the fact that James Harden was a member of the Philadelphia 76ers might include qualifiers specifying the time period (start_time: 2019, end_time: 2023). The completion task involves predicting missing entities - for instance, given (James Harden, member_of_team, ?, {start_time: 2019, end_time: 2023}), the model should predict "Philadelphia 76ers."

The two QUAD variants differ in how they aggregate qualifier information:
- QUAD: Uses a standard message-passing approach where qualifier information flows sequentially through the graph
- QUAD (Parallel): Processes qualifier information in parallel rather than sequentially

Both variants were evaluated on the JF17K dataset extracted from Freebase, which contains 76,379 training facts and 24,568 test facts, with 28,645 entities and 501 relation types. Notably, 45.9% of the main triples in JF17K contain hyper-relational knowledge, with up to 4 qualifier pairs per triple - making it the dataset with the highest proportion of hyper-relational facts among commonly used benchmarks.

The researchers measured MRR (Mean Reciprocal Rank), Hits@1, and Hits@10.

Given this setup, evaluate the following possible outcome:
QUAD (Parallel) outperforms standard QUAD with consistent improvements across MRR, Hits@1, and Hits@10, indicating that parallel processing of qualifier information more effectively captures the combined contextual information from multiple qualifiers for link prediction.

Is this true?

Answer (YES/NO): YES